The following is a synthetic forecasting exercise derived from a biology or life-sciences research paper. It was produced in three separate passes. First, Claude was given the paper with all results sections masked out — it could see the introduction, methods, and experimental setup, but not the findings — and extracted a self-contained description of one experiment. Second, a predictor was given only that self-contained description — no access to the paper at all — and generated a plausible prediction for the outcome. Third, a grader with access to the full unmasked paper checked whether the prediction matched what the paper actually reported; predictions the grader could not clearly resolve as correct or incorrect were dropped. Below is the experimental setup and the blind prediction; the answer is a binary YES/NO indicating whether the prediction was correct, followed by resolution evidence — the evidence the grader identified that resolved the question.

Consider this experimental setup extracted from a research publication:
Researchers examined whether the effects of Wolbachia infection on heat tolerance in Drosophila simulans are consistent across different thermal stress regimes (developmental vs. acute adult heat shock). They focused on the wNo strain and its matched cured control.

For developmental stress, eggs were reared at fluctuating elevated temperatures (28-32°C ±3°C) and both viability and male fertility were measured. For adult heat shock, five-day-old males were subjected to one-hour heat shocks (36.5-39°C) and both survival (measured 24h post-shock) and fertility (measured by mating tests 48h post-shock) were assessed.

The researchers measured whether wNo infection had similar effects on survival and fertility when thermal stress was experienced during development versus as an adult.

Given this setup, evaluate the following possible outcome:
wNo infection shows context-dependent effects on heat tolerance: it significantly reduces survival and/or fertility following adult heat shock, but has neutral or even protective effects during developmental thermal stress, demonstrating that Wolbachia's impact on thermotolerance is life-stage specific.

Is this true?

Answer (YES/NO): NO